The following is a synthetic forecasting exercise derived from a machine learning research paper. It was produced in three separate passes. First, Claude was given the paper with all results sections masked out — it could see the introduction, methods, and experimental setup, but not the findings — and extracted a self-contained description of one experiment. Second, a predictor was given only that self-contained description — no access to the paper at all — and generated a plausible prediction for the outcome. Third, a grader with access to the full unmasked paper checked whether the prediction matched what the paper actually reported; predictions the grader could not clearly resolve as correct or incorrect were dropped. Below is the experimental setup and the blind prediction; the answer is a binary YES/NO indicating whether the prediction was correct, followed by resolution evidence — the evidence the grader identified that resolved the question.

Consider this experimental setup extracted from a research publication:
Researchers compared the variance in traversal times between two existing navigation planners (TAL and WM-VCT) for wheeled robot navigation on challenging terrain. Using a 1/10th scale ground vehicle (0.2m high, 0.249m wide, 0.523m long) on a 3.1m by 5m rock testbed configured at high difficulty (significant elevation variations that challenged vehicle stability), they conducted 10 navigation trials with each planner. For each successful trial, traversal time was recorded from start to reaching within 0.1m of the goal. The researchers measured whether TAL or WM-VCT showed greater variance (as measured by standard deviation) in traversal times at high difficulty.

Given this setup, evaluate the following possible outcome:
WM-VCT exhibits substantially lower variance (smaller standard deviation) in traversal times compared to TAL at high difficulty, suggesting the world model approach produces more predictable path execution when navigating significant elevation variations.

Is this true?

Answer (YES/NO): YES